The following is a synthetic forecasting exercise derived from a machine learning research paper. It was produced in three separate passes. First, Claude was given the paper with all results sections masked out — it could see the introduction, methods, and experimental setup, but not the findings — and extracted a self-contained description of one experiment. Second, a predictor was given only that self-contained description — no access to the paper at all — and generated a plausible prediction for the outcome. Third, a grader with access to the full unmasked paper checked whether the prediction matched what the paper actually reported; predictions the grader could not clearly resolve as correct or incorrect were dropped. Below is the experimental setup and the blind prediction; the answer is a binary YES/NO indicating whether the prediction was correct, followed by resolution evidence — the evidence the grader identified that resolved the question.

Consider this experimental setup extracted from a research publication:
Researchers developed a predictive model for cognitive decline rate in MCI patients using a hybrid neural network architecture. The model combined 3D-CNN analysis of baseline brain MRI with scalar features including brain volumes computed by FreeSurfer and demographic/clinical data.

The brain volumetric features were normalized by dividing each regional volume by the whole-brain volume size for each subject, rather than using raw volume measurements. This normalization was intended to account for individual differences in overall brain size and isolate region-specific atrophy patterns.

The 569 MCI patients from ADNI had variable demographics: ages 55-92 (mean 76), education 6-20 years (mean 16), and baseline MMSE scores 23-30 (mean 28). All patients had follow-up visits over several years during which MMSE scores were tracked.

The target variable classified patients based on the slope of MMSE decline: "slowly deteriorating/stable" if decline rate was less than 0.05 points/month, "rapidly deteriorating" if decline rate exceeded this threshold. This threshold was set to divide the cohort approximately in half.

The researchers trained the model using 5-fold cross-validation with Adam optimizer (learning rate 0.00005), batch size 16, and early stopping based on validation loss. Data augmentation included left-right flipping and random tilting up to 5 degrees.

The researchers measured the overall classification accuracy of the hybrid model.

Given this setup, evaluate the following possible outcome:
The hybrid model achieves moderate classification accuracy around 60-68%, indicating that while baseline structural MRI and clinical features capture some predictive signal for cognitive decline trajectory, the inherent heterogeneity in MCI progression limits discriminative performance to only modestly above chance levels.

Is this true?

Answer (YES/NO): YES